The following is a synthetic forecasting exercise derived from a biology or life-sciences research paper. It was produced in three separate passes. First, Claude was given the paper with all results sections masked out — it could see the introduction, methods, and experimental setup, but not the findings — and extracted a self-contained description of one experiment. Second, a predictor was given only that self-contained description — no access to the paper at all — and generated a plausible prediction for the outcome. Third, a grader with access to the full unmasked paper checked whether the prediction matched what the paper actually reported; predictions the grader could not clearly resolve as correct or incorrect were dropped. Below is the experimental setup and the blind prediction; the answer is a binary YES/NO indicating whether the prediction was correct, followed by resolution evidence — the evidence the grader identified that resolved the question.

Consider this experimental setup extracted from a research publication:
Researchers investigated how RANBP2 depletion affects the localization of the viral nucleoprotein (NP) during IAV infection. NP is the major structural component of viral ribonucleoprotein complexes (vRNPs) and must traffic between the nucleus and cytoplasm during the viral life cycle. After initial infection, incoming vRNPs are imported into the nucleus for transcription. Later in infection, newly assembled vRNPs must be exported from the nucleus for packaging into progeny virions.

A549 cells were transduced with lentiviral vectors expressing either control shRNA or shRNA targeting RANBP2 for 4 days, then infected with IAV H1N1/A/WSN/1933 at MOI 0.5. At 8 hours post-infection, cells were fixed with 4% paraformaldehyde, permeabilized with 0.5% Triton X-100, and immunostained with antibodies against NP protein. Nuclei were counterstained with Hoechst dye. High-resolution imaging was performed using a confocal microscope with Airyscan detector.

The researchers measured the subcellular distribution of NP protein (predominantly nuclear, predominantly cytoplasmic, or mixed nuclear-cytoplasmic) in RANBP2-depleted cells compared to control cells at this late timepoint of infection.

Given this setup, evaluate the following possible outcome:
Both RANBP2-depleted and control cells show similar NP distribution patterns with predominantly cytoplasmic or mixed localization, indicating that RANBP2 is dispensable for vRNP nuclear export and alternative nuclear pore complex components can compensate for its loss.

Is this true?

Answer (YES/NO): NO